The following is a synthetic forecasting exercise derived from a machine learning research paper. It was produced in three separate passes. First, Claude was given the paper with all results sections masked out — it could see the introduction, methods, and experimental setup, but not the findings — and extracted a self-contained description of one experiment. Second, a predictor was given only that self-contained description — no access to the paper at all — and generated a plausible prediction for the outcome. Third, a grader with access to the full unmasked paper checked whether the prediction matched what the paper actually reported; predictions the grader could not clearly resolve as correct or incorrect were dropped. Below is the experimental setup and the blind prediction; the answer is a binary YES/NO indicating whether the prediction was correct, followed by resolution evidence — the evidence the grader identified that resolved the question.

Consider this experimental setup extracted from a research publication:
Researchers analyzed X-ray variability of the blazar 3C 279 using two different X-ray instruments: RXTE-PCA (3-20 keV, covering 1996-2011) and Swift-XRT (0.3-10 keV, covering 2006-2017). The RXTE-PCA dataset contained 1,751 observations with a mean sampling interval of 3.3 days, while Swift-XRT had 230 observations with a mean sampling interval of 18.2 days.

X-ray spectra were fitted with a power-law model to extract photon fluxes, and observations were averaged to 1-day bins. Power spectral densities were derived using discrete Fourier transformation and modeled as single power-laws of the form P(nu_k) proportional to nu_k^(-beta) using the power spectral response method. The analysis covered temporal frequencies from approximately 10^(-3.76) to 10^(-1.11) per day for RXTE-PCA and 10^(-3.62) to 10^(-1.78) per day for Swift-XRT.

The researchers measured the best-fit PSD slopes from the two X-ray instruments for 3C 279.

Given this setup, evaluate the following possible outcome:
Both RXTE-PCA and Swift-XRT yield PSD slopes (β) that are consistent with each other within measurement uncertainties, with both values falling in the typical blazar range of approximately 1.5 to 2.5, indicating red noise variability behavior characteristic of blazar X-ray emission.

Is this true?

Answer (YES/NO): NO